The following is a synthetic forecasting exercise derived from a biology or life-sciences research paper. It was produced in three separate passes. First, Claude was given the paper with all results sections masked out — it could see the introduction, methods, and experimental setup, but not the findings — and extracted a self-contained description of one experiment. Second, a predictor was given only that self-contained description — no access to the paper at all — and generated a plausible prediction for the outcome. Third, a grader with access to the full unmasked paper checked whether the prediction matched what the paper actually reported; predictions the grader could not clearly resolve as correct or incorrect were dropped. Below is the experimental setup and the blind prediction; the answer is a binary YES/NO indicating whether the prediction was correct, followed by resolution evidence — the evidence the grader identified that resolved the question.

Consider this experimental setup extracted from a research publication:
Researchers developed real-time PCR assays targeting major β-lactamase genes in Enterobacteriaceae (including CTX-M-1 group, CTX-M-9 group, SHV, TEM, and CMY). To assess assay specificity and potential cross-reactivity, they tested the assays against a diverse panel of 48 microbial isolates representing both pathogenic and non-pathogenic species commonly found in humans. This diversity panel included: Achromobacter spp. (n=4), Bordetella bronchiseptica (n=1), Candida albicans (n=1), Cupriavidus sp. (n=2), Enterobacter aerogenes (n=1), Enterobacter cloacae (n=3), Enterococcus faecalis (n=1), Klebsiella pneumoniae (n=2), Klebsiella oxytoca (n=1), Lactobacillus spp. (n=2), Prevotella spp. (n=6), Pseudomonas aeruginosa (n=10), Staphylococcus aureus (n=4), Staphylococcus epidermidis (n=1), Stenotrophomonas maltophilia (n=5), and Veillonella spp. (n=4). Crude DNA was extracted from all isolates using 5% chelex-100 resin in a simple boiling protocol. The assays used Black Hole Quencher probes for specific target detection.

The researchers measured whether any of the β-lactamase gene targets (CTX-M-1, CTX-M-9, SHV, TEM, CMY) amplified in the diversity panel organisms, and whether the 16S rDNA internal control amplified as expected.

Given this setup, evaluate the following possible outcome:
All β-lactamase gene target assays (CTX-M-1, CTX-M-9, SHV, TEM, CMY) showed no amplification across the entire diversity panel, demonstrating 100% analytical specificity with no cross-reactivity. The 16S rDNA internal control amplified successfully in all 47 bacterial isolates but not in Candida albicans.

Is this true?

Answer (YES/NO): YES